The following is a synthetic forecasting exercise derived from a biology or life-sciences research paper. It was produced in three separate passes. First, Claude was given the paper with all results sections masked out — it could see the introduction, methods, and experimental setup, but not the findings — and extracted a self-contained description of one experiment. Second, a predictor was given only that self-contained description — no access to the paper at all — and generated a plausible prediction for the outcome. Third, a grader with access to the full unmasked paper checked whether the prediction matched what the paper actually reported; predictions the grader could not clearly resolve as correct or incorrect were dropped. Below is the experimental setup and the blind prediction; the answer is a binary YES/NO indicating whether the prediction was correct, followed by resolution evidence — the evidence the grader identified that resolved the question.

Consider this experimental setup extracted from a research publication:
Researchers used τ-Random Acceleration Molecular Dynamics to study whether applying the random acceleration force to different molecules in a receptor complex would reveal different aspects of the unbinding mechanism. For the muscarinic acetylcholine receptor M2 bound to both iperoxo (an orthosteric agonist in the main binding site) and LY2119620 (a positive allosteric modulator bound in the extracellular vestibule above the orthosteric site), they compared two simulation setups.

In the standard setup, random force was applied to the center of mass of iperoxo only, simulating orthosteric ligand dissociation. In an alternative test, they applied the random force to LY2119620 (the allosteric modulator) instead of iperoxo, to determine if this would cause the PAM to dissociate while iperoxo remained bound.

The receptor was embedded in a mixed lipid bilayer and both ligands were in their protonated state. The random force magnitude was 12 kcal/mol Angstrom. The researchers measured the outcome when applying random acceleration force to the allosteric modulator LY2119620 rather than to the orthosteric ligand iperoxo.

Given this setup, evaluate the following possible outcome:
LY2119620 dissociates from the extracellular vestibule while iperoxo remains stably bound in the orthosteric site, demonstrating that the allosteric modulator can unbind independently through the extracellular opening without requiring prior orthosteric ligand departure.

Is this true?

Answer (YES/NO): YES